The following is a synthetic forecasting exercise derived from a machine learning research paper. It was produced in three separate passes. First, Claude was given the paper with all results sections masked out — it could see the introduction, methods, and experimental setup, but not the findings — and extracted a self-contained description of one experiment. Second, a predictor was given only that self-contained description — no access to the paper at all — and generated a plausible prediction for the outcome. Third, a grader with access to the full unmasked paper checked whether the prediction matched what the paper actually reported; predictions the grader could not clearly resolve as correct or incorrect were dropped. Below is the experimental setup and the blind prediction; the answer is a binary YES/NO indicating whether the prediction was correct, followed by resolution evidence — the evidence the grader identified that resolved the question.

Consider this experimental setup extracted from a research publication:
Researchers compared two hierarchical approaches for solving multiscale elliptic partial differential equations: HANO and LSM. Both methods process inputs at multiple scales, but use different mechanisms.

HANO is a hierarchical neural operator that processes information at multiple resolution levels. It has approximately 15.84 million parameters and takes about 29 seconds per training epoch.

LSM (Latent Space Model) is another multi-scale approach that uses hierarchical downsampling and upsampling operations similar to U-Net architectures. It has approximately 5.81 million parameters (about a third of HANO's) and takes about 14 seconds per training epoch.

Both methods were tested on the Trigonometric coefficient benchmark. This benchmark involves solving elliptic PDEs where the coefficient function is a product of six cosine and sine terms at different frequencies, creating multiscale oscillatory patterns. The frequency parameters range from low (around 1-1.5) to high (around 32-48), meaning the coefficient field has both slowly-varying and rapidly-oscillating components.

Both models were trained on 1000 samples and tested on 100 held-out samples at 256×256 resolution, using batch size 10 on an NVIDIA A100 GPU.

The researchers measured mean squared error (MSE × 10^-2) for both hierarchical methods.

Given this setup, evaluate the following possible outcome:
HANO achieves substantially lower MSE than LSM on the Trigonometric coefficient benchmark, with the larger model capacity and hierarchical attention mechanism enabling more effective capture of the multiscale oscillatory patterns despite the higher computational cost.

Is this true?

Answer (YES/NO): NO